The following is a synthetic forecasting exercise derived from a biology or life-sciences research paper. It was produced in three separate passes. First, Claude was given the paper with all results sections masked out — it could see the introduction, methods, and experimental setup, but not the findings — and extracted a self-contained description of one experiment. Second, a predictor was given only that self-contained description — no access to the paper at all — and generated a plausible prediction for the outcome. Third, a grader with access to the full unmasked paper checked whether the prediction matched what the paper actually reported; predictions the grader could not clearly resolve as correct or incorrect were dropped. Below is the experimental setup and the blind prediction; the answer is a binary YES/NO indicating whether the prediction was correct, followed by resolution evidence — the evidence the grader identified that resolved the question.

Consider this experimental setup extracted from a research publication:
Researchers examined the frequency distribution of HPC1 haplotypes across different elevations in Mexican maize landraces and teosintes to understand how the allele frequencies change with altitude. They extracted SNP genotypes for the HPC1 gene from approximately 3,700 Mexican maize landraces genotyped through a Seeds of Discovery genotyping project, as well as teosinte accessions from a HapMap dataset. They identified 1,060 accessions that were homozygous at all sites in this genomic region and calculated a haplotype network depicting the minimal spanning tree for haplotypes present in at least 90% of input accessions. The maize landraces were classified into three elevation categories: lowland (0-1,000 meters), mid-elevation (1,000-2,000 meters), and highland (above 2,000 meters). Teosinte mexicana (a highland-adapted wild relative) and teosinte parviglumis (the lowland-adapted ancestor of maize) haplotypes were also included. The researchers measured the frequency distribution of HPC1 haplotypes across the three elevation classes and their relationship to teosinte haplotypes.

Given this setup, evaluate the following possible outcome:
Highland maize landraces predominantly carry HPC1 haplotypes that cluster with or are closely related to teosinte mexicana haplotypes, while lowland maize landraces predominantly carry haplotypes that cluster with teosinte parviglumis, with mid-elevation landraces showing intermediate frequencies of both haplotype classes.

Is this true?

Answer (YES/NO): NO